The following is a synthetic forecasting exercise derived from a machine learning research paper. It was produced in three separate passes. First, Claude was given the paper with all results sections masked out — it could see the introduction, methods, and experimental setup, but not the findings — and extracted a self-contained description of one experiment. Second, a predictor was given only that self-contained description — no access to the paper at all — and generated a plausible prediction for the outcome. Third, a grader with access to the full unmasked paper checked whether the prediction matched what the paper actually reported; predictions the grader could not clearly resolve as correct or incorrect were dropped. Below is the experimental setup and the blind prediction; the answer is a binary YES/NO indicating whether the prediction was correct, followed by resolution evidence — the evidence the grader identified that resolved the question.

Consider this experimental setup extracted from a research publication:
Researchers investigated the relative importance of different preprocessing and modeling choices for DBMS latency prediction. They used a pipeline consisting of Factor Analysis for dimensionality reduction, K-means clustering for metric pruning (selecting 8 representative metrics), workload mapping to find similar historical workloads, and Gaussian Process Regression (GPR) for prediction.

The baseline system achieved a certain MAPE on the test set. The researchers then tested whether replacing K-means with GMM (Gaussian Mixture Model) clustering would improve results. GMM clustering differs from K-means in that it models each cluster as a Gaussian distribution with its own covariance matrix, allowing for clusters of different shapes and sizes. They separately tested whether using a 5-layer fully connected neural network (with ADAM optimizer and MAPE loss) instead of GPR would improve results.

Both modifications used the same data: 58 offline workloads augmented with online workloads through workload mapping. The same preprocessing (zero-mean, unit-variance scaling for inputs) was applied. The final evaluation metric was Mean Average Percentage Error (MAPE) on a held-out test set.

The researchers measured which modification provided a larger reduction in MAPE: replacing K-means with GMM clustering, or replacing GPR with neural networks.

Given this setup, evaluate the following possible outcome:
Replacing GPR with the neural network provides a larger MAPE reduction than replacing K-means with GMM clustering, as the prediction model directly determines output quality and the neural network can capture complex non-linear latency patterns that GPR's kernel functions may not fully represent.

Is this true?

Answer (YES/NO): YES